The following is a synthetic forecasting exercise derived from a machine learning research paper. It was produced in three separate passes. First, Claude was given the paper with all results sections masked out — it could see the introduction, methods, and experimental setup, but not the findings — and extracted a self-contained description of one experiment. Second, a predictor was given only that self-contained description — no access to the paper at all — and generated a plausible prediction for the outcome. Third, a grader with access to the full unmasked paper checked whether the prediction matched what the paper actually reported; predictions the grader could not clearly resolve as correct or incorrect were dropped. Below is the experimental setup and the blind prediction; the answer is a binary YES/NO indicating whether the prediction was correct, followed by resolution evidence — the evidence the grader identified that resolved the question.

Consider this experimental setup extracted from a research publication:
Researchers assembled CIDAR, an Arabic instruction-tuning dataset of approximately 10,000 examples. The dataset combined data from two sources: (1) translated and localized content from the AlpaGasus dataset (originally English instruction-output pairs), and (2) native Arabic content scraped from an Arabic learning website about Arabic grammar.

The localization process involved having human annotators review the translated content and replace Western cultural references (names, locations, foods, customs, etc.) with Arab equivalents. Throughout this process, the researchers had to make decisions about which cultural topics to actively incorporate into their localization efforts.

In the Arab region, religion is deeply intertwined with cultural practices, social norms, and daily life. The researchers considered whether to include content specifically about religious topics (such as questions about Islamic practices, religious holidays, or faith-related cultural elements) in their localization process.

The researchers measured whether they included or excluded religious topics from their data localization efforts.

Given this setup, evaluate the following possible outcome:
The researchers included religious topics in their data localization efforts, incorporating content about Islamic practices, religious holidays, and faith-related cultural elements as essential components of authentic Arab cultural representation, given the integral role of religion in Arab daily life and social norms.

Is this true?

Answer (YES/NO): NO